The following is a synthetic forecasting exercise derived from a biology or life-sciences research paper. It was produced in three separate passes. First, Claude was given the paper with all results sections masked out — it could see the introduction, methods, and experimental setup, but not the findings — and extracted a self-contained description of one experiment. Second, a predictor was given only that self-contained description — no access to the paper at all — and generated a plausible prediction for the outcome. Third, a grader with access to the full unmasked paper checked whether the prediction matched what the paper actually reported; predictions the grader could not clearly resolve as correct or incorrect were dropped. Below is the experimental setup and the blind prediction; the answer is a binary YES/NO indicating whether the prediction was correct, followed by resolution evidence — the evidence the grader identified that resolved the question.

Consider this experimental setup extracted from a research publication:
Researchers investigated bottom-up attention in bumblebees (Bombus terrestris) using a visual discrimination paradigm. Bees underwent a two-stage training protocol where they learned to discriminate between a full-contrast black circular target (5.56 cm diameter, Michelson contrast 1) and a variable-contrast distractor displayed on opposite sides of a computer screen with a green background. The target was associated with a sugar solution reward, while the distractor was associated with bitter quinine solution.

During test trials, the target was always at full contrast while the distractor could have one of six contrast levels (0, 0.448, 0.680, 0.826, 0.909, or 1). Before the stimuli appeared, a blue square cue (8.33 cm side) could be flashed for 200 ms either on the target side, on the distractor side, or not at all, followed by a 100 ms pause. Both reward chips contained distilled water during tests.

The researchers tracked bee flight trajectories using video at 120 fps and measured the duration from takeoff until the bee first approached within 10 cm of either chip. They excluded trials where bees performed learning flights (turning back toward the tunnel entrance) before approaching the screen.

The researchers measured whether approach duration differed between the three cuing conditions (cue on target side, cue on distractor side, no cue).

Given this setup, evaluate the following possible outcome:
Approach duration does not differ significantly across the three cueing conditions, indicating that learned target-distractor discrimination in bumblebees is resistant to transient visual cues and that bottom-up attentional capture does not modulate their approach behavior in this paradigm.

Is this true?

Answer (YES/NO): YES